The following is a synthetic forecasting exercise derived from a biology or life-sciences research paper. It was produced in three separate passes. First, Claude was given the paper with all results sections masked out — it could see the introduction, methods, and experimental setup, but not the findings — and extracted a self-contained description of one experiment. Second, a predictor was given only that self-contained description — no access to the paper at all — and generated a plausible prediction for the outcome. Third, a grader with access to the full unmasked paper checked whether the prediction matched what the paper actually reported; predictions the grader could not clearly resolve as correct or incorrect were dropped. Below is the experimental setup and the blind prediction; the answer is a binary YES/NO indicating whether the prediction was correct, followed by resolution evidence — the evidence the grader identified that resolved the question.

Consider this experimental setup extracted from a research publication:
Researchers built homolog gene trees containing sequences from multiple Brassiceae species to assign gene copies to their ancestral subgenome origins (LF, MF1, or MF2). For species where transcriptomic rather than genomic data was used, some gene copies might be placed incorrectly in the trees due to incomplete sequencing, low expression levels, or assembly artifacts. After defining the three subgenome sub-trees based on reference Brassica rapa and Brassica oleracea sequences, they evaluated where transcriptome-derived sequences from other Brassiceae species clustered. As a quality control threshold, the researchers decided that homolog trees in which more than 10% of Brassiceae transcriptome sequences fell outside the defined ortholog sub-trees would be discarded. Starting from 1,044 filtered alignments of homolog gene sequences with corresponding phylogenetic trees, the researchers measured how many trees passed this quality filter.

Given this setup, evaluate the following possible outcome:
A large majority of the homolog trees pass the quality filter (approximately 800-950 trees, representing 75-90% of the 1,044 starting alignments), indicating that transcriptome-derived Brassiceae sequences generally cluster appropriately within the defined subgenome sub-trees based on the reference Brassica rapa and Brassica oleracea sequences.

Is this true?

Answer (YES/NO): YES